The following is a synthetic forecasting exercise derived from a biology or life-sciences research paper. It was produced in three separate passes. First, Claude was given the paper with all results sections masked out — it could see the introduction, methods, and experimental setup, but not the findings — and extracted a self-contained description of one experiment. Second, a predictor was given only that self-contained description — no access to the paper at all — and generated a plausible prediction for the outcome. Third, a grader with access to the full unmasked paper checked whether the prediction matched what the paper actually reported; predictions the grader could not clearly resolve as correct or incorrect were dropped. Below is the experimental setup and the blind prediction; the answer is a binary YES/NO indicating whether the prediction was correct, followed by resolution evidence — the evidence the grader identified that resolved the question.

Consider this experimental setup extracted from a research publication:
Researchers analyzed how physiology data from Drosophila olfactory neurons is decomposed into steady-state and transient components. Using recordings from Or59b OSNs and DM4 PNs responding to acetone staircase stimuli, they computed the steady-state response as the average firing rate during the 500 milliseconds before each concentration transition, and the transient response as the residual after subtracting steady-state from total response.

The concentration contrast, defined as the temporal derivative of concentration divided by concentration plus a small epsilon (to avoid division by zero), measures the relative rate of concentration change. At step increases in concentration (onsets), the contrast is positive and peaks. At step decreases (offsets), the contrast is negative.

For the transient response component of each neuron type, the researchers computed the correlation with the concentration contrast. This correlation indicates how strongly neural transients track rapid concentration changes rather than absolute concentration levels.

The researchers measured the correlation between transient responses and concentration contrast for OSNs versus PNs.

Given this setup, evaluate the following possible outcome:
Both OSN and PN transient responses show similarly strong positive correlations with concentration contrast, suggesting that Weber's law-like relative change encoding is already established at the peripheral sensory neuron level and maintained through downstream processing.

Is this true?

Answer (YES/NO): NO